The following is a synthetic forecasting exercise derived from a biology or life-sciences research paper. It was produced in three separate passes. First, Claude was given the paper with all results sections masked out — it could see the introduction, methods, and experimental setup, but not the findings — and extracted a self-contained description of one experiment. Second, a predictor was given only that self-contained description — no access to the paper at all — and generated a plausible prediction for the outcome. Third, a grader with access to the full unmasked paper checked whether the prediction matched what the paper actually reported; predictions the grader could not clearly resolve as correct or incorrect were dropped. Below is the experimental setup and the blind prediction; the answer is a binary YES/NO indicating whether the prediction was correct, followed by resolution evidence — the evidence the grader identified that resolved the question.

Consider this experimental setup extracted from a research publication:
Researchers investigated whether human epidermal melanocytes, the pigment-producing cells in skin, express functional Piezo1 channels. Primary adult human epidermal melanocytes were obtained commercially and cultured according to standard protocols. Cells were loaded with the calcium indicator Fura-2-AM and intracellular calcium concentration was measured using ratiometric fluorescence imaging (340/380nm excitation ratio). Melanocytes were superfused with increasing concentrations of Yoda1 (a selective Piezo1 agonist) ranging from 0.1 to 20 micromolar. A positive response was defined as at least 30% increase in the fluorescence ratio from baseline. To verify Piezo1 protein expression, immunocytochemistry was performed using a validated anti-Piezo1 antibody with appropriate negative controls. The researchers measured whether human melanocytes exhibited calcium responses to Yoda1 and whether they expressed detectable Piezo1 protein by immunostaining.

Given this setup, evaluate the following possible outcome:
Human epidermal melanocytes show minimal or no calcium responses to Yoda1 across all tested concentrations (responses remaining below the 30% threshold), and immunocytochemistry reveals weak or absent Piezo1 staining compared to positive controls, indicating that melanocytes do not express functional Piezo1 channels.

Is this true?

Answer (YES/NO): NO